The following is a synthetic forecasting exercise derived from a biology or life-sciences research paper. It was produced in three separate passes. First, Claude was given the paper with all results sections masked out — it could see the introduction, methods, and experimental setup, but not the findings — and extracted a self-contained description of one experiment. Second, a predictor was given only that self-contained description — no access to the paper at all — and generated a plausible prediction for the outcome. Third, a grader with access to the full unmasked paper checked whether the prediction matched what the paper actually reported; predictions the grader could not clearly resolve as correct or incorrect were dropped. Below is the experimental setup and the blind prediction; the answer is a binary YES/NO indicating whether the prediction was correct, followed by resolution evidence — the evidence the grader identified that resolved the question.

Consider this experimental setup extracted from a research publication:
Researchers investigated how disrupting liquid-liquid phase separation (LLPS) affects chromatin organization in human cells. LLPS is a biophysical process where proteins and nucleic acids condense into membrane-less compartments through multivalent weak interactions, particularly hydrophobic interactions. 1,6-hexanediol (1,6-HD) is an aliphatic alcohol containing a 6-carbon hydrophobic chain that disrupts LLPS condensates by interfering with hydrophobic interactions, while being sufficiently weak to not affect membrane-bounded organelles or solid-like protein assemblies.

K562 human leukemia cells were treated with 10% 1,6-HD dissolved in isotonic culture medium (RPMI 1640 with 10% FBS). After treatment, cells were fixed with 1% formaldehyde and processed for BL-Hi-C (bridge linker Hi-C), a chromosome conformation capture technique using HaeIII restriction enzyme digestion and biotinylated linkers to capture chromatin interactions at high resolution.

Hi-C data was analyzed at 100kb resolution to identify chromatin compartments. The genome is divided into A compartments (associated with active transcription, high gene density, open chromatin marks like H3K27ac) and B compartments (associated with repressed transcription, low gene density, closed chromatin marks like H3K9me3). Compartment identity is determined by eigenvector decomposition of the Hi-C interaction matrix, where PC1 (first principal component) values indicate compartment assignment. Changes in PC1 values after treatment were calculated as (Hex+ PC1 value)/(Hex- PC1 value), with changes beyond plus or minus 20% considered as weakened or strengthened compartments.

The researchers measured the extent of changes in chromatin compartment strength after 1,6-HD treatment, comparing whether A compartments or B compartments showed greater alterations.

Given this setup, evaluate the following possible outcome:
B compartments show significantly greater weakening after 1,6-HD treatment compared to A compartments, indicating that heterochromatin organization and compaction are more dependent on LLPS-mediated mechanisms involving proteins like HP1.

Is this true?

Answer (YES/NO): NO